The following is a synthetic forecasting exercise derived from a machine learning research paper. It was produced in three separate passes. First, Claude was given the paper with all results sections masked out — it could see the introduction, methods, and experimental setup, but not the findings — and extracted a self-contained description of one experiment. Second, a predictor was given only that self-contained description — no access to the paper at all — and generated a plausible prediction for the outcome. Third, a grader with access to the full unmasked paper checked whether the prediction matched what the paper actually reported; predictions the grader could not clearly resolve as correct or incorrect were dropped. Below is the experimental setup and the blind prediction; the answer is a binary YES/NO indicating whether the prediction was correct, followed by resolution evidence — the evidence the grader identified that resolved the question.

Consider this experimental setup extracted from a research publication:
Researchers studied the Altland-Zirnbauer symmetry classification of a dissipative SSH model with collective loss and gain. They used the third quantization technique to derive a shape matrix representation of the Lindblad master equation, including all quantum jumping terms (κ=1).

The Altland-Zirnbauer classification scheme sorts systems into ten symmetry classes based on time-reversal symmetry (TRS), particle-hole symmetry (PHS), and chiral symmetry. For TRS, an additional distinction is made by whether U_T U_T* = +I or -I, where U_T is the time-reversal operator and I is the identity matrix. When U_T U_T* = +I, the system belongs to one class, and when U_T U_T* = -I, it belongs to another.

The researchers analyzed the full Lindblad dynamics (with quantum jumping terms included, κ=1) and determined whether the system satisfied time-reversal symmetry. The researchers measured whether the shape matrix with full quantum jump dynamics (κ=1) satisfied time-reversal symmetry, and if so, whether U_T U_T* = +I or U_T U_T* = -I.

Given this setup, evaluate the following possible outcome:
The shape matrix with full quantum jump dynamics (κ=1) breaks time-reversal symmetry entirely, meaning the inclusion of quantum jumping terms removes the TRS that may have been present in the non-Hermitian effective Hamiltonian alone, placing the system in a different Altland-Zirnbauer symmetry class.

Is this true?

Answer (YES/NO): NO